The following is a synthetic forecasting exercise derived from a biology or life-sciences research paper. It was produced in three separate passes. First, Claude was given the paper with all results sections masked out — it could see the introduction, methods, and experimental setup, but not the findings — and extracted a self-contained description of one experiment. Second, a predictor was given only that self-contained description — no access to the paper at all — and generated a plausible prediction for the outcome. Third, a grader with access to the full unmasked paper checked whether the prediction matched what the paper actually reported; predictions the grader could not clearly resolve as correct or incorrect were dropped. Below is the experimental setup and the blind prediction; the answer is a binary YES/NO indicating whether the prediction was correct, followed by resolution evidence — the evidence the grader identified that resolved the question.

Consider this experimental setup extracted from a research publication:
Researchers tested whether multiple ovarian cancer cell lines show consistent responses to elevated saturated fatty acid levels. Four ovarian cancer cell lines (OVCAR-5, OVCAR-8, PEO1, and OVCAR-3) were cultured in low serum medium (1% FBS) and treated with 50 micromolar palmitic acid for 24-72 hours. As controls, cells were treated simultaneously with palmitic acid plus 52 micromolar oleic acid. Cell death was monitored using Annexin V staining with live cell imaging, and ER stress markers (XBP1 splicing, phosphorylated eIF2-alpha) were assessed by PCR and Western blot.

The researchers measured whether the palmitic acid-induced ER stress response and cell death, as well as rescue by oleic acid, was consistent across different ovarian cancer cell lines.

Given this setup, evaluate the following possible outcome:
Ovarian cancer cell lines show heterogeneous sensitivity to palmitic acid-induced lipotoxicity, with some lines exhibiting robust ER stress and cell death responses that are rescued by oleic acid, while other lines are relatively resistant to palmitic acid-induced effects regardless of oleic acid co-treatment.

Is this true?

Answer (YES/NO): NO